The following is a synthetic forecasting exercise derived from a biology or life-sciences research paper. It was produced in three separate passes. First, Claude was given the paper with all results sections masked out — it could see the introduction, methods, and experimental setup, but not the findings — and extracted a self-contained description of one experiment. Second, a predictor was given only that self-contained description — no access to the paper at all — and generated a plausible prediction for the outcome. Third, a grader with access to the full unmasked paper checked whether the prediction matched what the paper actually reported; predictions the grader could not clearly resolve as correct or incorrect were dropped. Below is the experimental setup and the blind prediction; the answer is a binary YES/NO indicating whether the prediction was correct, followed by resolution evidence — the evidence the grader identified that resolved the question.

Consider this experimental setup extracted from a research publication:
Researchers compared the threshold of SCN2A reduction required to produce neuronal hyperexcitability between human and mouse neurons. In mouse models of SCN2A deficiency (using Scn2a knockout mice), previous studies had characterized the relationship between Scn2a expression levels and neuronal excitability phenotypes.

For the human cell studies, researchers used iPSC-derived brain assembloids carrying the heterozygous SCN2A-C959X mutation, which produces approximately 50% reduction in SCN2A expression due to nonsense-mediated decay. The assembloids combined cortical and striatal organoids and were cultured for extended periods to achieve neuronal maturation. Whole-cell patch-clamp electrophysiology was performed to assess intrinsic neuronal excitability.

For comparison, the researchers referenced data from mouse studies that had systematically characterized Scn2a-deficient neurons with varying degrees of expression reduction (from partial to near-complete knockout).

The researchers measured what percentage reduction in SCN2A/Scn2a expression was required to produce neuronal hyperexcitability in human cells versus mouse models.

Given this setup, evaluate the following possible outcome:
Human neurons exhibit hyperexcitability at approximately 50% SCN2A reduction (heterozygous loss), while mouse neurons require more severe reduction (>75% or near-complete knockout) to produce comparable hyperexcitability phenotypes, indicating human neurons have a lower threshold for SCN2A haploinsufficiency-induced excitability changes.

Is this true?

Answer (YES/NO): YES